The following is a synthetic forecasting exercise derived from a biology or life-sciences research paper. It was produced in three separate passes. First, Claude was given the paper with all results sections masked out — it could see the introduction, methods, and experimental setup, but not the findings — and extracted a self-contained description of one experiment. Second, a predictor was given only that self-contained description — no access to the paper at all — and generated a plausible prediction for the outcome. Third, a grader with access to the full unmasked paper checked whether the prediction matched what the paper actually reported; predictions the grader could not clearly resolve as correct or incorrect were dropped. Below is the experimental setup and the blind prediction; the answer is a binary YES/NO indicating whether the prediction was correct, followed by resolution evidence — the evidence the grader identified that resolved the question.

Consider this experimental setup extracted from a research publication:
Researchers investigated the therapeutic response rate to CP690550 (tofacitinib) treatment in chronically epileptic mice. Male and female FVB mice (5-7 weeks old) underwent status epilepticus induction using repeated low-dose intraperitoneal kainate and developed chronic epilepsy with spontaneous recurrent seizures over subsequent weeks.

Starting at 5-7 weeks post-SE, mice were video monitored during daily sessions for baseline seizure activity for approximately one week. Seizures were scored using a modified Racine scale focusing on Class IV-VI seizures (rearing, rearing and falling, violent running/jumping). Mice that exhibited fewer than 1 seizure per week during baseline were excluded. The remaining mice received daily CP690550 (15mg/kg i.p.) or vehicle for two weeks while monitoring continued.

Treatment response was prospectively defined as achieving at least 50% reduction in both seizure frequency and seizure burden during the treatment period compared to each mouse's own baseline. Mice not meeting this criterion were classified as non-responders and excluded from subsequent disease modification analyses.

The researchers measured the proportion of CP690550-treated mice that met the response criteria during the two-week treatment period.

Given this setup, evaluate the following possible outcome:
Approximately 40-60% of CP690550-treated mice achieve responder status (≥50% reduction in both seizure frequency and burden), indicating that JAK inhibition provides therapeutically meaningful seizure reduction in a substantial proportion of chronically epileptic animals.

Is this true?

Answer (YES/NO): NO